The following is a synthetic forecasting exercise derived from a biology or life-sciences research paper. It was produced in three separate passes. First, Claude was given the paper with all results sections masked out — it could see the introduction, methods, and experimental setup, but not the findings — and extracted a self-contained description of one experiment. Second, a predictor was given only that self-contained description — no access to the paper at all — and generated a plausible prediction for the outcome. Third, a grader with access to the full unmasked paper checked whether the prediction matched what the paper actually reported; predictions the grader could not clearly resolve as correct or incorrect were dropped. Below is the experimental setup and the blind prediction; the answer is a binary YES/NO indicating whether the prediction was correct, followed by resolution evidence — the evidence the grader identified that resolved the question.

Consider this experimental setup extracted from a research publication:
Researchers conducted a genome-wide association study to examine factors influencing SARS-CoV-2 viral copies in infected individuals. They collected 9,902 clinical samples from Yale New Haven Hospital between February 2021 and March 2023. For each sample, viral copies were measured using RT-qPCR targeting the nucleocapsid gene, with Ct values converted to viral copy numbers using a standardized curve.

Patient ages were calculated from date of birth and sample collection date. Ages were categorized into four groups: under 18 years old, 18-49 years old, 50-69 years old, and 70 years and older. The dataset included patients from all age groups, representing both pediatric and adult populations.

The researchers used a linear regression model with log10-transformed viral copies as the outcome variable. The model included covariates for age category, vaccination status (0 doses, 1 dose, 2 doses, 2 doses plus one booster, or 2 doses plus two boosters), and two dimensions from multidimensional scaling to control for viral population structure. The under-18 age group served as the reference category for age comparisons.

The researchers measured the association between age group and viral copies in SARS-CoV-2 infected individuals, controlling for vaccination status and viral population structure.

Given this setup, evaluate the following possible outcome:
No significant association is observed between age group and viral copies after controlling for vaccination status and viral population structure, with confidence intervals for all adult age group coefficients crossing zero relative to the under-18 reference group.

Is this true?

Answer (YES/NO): NO